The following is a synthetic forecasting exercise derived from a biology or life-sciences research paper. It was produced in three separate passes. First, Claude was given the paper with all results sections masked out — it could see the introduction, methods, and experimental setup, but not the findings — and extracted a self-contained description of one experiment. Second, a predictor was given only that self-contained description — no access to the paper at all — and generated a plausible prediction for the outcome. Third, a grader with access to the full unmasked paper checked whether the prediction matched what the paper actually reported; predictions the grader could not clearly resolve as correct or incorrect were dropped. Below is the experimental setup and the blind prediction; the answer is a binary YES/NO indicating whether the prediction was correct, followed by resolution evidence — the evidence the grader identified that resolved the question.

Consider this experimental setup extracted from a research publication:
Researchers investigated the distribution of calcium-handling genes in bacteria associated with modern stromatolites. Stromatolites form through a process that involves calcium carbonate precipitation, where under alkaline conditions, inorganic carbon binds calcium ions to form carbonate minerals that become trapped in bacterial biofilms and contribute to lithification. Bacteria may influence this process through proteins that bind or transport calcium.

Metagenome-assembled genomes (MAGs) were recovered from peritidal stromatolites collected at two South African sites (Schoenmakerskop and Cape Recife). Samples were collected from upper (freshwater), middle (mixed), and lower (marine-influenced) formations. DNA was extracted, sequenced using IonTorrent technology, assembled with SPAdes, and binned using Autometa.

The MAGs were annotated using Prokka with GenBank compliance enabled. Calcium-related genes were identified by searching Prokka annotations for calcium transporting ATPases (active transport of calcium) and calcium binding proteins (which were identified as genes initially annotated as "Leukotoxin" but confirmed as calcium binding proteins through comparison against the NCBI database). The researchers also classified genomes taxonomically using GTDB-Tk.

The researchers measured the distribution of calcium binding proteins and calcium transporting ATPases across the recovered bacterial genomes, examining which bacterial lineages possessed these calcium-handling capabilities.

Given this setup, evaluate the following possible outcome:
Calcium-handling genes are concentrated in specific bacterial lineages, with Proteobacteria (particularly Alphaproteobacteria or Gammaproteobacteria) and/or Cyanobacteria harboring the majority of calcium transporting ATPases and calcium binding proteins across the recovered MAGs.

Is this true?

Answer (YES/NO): YES